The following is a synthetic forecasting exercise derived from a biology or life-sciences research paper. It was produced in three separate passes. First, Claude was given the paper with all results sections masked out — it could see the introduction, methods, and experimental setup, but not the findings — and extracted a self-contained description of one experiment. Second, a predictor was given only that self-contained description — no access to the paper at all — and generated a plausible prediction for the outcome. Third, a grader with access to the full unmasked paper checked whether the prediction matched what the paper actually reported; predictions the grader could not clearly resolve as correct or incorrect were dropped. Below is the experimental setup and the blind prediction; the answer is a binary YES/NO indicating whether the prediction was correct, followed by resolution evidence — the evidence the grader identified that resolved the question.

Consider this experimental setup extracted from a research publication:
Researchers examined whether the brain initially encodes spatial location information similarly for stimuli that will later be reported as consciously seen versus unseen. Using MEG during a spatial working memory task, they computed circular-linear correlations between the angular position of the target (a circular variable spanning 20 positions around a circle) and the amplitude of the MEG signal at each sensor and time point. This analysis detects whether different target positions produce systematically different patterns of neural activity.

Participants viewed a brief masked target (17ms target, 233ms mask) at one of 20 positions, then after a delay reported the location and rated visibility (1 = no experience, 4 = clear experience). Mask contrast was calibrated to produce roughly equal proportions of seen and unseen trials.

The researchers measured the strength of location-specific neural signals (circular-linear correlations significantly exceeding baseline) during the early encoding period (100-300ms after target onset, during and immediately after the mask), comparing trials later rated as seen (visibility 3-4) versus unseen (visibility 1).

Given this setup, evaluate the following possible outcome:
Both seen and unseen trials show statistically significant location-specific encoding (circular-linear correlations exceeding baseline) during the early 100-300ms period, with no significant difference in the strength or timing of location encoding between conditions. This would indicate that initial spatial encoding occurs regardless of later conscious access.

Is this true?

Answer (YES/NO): YES